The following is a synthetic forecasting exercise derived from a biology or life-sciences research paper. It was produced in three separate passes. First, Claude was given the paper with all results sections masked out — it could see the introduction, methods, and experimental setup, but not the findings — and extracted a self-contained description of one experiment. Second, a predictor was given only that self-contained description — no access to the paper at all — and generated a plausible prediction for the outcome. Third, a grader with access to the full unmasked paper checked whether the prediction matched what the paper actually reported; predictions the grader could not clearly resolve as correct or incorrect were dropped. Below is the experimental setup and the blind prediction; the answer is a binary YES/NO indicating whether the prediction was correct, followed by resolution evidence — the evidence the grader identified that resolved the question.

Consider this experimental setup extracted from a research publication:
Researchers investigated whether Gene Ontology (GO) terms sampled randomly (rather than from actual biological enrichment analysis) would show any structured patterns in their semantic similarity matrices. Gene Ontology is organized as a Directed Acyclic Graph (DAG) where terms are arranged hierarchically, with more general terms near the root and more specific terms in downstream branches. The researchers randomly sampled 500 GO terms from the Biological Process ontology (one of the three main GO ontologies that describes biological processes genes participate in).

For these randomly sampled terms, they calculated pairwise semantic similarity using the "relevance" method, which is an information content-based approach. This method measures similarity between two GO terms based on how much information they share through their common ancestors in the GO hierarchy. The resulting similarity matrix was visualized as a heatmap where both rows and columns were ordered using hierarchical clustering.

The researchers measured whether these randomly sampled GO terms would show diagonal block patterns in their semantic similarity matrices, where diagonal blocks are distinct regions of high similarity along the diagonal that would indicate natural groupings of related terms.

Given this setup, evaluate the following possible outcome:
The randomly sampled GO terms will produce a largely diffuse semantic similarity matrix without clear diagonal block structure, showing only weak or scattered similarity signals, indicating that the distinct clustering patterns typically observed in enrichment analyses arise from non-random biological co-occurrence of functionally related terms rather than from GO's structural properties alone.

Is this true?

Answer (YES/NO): NO